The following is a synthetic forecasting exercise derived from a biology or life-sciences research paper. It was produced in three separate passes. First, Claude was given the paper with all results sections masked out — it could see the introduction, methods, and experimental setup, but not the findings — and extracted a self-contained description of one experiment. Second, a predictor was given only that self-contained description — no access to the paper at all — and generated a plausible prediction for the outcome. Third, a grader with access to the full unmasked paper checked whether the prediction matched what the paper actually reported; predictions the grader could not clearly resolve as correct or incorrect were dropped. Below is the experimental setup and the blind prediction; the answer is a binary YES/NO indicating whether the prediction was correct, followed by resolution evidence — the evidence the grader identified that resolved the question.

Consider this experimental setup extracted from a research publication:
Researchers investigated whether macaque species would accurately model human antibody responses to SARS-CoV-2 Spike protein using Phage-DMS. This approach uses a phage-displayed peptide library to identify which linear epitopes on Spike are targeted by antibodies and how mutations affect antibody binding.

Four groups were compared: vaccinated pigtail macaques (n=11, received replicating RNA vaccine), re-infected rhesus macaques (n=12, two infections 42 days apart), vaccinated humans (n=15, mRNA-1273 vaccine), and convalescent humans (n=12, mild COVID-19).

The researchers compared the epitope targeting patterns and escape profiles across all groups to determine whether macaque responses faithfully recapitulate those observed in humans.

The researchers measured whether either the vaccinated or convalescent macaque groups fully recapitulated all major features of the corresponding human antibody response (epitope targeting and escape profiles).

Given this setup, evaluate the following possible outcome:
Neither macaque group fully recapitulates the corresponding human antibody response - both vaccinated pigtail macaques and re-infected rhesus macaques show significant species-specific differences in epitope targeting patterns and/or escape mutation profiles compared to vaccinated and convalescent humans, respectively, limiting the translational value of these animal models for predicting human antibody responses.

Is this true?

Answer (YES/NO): YES